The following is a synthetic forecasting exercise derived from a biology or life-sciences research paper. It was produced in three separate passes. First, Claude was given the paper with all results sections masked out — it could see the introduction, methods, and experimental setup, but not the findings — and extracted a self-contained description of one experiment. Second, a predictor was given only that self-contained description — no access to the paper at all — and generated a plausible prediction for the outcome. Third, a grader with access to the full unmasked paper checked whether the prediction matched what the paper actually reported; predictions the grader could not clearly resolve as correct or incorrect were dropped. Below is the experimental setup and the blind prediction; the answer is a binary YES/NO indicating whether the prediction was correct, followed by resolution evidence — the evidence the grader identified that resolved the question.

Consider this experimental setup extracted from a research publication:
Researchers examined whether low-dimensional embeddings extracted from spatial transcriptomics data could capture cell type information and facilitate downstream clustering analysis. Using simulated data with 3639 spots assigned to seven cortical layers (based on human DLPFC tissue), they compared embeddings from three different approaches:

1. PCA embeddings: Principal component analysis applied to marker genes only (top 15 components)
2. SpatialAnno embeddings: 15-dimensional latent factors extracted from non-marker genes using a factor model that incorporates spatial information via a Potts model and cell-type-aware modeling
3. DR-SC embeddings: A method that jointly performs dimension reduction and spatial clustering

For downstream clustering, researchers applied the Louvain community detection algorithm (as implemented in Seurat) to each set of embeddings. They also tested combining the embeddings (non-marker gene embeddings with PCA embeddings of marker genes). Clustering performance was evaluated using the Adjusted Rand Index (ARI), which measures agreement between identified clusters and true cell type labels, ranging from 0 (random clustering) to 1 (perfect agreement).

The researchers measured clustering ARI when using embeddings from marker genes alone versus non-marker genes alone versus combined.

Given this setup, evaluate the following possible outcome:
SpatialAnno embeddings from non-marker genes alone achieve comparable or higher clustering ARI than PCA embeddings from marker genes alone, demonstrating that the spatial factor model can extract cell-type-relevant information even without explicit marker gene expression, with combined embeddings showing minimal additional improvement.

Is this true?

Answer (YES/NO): NO